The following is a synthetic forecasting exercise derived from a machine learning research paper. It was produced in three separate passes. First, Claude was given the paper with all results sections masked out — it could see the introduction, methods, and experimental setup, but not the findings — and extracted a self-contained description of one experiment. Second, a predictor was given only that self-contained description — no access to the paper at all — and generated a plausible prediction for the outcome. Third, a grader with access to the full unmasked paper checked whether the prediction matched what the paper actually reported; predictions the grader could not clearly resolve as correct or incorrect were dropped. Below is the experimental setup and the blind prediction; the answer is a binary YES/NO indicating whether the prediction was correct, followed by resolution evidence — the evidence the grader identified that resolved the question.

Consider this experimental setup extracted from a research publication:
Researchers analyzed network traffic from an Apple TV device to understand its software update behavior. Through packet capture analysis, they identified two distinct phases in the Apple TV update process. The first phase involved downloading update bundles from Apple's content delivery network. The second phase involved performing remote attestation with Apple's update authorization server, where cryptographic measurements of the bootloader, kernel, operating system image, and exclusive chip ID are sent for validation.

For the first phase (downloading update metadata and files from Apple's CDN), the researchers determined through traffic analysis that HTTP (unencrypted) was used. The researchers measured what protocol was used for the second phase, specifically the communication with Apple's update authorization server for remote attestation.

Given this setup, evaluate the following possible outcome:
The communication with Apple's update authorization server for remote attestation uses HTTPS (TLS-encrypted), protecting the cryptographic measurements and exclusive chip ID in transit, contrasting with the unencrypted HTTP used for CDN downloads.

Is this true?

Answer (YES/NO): YES